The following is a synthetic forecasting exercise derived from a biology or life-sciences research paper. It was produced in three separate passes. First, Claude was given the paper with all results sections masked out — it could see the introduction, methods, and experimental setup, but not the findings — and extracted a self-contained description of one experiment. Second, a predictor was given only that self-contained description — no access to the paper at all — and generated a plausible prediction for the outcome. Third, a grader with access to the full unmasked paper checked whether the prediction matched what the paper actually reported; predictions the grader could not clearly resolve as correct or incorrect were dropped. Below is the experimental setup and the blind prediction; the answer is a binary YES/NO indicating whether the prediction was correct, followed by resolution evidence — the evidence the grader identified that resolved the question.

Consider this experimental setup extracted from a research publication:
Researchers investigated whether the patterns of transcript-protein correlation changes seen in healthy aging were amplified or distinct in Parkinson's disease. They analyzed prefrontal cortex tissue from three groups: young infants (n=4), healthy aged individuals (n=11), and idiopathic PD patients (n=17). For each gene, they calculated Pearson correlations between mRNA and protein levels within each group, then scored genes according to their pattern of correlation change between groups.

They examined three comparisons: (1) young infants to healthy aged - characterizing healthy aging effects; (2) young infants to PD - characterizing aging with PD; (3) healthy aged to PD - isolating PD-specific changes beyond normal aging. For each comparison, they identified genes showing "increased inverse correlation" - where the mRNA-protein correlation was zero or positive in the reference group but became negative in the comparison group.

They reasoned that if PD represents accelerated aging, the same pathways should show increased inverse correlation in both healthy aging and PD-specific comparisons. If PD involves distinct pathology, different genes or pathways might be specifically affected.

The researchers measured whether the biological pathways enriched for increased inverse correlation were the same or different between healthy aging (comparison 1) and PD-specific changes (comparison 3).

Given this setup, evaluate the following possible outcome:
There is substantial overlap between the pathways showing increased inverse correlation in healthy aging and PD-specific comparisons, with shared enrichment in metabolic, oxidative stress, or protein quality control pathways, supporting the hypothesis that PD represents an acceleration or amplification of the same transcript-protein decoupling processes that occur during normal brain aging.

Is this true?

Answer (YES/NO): NO